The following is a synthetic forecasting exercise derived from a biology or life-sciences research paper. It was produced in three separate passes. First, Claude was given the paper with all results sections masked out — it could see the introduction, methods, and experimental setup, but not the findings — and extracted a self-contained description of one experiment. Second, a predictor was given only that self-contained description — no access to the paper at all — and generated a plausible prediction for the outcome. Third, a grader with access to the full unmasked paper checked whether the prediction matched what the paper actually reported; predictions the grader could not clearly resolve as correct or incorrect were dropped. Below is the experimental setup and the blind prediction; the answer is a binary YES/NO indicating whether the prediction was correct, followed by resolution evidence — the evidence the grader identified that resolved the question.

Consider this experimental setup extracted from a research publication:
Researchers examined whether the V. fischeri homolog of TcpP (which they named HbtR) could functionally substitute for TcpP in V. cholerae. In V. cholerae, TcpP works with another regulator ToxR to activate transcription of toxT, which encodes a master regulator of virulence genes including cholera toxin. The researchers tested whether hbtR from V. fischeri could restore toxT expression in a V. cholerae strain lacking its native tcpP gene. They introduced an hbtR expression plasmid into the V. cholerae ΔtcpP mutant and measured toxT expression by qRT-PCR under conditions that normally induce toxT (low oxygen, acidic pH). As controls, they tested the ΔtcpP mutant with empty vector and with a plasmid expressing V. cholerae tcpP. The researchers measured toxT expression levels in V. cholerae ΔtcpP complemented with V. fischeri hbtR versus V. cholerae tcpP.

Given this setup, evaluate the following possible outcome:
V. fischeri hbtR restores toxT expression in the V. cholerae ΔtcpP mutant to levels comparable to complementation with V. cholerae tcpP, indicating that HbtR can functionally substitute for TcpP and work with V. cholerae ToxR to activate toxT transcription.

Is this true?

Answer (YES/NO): NO